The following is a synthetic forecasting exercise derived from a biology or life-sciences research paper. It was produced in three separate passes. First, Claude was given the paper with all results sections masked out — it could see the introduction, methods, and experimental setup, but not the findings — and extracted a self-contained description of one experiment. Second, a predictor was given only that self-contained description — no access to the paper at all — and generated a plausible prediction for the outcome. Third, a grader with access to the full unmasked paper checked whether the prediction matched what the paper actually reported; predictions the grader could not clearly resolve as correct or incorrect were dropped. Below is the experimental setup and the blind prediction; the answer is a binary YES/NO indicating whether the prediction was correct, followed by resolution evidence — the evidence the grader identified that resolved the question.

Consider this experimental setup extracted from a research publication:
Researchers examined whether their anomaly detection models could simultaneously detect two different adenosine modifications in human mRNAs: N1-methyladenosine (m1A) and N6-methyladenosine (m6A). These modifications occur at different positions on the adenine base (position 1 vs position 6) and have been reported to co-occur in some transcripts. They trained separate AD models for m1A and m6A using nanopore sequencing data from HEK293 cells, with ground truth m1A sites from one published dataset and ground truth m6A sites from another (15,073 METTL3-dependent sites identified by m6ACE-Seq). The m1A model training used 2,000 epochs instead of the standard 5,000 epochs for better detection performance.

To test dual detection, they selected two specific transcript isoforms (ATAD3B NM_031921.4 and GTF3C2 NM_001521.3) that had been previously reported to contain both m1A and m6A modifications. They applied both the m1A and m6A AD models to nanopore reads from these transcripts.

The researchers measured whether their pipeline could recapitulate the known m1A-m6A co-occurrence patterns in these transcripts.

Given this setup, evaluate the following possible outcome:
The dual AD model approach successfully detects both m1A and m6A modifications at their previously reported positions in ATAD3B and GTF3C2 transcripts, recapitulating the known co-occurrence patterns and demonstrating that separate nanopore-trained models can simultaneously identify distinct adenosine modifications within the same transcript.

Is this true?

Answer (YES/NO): YES